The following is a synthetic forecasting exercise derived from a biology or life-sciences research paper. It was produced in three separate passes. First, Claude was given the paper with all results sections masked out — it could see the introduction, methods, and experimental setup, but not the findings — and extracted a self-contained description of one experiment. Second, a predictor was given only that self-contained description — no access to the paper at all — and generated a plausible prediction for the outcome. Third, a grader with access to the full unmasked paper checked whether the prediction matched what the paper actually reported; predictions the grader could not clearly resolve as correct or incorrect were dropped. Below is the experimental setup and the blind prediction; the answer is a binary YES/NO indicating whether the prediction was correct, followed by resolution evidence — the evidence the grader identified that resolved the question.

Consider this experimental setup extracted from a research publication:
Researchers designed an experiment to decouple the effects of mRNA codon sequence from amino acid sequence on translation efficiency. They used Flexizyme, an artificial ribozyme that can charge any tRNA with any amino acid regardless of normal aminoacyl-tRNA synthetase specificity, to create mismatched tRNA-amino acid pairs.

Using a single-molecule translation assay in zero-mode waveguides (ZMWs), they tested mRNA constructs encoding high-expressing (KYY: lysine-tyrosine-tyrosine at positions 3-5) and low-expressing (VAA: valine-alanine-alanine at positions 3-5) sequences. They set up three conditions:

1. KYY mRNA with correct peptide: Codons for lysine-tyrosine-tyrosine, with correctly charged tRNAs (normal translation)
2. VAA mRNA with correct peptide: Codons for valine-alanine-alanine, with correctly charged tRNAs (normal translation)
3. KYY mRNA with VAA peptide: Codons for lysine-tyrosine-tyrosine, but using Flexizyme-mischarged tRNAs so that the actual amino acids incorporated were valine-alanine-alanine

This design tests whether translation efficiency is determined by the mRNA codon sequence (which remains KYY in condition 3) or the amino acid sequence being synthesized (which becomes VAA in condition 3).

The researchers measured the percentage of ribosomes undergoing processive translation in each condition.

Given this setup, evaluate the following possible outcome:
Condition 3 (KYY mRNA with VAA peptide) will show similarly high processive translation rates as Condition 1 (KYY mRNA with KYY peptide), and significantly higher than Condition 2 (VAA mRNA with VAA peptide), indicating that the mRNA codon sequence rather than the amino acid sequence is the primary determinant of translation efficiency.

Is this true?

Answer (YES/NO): NO